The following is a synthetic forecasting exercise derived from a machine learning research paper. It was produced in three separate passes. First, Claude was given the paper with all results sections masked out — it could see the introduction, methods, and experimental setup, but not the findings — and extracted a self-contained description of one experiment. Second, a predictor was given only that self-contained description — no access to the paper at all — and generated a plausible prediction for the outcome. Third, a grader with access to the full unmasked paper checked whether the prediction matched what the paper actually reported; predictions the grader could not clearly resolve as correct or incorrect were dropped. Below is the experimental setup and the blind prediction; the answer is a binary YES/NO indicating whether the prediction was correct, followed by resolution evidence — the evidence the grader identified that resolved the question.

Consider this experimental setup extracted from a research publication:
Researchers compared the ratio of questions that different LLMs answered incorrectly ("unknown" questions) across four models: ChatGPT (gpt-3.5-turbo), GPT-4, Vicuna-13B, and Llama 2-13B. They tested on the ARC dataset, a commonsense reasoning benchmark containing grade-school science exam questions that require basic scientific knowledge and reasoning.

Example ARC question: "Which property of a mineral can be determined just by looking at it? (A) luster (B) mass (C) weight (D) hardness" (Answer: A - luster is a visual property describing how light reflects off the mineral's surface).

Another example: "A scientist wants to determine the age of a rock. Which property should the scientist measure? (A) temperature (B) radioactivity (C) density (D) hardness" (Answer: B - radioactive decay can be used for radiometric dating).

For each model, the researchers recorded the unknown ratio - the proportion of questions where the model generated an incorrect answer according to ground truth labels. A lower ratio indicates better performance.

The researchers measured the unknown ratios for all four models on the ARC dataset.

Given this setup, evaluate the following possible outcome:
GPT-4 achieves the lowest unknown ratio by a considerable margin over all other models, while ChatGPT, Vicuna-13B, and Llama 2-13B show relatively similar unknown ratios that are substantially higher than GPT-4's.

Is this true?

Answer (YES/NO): NO